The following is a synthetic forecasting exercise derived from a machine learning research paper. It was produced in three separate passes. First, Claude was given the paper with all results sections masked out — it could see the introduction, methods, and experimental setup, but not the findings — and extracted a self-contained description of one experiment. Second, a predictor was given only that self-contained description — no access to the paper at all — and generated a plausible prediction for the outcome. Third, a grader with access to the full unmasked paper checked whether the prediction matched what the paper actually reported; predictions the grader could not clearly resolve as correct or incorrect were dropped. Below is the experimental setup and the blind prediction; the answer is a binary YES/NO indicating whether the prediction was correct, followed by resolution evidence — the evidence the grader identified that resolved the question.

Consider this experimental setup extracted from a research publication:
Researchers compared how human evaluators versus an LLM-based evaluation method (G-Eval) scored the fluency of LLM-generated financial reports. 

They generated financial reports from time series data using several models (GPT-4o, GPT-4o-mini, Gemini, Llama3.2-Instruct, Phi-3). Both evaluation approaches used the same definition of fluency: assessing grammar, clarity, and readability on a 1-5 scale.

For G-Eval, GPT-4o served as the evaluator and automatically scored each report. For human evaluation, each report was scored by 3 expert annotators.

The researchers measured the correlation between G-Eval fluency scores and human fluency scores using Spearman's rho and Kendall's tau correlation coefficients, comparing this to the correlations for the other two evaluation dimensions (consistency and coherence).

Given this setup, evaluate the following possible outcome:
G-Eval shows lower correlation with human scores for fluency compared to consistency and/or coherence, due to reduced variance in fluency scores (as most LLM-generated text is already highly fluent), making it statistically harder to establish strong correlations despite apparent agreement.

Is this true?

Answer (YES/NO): YES